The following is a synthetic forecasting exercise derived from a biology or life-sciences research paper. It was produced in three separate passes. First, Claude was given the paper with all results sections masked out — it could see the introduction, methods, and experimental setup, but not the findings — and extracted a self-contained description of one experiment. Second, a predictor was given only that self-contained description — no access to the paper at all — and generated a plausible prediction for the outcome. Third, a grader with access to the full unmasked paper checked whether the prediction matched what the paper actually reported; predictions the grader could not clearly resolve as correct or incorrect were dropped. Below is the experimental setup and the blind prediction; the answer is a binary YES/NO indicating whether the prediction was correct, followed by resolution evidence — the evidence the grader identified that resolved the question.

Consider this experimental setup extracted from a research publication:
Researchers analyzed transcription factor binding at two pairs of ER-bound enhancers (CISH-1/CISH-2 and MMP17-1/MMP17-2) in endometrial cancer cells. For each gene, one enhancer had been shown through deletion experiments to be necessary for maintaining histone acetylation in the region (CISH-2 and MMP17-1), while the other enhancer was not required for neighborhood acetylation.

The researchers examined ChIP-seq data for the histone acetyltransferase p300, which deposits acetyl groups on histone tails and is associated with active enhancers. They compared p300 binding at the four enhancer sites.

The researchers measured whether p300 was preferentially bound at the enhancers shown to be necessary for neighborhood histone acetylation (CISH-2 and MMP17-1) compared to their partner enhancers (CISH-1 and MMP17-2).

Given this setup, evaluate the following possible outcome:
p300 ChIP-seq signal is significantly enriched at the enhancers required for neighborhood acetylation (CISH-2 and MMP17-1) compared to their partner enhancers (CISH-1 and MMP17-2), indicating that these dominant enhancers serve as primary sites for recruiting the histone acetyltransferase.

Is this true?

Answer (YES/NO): YES